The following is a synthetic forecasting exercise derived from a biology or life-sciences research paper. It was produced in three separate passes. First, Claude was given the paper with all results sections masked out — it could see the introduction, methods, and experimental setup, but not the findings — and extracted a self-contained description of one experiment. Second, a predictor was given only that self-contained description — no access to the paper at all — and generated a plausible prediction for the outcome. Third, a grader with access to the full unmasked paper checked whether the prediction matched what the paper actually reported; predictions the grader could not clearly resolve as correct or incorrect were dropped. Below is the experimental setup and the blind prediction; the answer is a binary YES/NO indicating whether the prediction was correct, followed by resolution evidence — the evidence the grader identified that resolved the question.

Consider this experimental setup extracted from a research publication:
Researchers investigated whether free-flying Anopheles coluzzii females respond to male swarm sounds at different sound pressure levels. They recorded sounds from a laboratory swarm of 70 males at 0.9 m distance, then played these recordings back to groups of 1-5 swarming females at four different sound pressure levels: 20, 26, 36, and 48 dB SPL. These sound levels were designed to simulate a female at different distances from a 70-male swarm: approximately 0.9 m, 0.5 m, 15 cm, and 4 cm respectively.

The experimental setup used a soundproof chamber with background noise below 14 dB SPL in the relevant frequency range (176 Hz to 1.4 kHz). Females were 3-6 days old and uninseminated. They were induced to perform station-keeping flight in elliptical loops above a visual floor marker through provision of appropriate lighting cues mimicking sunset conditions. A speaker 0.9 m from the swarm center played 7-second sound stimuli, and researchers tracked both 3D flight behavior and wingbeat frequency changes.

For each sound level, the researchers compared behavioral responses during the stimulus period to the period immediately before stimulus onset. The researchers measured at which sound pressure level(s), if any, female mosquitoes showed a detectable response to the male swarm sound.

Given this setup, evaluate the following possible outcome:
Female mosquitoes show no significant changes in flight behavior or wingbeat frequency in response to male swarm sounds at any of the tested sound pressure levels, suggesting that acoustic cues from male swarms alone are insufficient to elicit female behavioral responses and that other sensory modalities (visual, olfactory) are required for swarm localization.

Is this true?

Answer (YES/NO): NO